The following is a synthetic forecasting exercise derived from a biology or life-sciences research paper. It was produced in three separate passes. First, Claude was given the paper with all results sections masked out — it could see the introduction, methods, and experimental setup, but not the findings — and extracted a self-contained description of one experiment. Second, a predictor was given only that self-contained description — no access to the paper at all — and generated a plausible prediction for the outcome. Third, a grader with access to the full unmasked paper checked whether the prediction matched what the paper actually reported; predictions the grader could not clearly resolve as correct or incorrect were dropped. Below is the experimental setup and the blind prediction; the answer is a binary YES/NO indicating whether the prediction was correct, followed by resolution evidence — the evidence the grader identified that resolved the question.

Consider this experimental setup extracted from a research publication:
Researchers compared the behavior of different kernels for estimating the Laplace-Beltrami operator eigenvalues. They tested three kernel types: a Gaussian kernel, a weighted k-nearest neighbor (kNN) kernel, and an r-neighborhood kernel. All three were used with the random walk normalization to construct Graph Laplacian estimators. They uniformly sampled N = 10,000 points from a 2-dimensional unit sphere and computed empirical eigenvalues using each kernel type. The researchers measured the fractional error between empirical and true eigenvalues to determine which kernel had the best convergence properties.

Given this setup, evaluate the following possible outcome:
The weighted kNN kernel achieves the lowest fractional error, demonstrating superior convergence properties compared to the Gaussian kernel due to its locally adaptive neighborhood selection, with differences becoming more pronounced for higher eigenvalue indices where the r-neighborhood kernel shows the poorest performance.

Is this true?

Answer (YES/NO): NO